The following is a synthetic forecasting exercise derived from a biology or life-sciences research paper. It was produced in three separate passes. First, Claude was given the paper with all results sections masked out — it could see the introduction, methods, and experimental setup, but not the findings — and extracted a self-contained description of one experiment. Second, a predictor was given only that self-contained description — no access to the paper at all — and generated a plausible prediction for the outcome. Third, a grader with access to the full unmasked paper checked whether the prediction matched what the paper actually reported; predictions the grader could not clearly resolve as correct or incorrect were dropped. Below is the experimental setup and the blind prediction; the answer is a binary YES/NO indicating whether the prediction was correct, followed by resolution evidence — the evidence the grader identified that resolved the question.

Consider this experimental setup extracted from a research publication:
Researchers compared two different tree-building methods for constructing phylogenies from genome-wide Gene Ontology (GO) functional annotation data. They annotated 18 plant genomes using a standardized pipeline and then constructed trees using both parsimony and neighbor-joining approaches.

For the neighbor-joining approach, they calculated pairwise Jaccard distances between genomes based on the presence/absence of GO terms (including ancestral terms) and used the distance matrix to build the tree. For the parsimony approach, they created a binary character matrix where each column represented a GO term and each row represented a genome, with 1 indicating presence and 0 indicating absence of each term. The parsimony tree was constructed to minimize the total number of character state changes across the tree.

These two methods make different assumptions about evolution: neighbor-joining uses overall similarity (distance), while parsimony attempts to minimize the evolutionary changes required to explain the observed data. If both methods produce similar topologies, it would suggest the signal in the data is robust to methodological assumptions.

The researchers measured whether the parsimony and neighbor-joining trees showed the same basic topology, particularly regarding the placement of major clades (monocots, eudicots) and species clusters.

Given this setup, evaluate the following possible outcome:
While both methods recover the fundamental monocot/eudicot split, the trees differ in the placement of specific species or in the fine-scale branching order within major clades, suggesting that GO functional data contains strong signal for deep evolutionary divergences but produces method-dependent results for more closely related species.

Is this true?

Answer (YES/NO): NO